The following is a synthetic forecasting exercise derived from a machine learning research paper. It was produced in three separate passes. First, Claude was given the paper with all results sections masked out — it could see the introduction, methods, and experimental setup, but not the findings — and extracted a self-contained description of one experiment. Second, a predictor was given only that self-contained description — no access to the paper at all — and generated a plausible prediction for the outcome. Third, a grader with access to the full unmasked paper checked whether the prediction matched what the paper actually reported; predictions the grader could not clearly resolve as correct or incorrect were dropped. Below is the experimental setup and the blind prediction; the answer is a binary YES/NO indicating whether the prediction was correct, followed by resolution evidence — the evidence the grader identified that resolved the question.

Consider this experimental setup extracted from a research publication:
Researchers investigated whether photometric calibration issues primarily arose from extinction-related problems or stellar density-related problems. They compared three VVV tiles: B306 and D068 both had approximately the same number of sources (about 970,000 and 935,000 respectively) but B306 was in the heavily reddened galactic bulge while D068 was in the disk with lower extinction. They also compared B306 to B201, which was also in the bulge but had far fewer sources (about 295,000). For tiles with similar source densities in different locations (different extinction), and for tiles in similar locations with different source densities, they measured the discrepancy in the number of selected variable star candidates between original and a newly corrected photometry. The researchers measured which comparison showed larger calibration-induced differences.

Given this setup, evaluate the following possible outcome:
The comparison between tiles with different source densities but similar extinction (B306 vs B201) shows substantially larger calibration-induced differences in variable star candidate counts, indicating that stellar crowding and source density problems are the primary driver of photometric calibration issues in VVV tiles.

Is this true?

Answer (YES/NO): NO